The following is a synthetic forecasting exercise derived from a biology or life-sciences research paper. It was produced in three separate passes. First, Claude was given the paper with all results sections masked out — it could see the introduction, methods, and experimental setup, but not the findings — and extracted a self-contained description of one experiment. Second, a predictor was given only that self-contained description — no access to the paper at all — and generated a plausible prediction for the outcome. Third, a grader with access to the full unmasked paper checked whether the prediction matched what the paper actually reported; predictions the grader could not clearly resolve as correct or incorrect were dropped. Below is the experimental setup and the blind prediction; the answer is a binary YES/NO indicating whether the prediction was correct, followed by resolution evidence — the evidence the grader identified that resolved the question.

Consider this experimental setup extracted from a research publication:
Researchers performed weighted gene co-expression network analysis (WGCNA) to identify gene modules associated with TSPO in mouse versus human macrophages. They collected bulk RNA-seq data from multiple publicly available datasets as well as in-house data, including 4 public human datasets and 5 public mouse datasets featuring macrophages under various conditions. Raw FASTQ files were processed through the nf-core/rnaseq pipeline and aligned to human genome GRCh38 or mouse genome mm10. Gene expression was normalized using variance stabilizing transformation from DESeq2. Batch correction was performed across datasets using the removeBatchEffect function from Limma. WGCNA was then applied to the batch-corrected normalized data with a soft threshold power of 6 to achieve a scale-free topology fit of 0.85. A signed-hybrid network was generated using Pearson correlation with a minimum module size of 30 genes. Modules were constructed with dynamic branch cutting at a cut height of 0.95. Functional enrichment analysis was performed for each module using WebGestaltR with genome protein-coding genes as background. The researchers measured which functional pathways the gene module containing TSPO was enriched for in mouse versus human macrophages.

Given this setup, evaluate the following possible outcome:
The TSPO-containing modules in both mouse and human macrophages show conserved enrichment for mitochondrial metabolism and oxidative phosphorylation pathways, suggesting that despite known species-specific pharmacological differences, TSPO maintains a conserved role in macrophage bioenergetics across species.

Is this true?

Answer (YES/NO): NO